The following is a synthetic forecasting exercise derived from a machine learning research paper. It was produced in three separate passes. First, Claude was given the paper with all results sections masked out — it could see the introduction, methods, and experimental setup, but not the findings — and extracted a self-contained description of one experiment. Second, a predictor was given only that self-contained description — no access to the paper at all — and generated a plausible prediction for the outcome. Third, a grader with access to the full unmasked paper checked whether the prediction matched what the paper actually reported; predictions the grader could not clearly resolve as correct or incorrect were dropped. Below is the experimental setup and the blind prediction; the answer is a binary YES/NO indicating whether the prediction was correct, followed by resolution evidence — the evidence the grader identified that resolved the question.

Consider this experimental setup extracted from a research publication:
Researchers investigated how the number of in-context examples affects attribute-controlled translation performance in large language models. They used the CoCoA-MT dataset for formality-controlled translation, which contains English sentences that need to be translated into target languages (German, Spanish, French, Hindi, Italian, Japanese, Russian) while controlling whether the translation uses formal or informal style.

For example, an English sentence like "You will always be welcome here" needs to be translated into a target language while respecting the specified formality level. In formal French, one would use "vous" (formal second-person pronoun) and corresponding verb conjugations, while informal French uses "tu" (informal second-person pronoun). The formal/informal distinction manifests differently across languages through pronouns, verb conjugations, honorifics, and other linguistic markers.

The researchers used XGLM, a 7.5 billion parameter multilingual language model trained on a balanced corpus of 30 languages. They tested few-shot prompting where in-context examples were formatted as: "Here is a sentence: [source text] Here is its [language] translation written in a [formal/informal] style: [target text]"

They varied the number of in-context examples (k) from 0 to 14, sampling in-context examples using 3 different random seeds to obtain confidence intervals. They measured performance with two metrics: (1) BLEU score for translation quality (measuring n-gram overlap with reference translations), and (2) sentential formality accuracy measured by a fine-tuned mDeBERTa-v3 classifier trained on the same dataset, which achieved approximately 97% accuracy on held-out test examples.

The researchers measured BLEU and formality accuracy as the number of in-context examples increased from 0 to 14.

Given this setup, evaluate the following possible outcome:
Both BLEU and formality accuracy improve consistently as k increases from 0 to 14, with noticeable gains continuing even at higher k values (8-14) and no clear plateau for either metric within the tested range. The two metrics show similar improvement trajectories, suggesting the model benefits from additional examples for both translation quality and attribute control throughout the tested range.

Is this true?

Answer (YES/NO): NO